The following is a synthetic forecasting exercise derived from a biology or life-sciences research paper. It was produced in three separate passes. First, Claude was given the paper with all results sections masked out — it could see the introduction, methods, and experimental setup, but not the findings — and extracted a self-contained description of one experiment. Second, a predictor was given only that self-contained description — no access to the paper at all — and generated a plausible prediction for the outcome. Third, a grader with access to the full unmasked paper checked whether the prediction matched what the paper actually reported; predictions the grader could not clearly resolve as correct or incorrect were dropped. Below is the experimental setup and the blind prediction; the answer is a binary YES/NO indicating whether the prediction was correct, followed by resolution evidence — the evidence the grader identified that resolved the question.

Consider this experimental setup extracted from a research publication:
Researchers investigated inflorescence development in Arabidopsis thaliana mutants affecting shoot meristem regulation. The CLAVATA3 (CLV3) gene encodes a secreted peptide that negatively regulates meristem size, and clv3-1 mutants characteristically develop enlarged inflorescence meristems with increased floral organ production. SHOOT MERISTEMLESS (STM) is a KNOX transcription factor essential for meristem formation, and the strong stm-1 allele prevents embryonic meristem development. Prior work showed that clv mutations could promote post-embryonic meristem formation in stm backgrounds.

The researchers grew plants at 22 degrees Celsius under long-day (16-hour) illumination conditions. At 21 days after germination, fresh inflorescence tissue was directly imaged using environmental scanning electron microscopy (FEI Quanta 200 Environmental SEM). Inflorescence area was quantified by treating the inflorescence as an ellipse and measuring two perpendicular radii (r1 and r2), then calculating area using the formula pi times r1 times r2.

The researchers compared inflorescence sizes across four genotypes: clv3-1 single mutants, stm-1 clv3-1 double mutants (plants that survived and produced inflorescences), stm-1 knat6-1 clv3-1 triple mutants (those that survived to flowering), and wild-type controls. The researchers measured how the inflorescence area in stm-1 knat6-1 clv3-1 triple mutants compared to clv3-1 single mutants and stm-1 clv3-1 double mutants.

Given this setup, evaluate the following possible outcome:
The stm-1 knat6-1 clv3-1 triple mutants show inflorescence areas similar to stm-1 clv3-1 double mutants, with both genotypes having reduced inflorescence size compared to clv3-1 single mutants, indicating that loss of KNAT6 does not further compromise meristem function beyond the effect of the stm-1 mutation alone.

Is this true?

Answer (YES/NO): NO